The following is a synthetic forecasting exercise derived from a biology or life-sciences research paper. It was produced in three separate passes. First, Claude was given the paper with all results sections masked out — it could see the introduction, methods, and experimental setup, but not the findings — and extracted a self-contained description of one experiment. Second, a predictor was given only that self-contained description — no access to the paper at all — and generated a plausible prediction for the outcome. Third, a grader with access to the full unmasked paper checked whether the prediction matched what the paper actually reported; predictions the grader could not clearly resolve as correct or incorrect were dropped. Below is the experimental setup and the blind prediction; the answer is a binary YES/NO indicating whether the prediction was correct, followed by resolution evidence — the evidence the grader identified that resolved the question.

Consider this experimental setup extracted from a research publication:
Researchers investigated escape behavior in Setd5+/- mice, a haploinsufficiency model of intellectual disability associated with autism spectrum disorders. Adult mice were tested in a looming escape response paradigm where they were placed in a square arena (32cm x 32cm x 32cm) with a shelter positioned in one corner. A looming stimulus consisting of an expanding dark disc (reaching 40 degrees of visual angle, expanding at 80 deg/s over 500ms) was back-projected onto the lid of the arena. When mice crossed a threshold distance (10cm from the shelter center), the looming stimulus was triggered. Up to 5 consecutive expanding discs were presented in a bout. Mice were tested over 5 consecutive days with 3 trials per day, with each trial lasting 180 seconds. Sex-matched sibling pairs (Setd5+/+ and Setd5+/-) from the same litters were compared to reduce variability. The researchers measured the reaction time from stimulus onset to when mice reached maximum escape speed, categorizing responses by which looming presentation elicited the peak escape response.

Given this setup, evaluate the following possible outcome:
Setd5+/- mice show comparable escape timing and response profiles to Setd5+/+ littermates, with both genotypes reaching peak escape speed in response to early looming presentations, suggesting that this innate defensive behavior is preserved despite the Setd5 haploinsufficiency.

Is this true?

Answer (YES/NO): NO